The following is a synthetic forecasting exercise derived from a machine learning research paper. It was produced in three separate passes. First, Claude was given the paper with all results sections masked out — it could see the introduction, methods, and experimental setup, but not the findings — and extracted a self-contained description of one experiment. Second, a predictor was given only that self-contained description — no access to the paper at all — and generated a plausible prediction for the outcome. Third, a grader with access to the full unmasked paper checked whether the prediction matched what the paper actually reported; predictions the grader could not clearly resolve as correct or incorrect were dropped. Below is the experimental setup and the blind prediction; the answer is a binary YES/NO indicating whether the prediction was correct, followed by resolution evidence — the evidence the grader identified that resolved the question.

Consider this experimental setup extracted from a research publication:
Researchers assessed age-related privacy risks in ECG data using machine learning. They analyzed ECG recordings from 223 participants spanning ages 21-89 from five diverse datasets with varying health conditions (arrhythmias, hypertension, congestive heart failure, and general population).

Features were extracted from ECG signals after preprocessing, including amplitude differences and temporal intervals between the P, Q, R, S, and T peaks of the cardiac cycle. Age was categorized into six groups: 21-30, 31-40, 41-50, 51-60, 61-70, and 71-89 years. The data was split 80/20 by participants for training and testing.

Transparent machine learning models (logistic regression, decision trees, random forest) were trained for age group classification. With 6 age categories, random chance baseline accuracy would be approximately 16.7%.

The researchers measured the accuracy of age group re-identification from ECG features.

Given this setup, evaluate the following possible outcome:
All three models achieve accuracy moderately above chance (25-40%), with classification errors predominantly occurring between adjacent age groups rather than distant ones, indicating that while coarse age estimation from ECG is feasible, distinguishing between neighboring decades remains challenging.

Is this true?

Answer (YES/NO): NO